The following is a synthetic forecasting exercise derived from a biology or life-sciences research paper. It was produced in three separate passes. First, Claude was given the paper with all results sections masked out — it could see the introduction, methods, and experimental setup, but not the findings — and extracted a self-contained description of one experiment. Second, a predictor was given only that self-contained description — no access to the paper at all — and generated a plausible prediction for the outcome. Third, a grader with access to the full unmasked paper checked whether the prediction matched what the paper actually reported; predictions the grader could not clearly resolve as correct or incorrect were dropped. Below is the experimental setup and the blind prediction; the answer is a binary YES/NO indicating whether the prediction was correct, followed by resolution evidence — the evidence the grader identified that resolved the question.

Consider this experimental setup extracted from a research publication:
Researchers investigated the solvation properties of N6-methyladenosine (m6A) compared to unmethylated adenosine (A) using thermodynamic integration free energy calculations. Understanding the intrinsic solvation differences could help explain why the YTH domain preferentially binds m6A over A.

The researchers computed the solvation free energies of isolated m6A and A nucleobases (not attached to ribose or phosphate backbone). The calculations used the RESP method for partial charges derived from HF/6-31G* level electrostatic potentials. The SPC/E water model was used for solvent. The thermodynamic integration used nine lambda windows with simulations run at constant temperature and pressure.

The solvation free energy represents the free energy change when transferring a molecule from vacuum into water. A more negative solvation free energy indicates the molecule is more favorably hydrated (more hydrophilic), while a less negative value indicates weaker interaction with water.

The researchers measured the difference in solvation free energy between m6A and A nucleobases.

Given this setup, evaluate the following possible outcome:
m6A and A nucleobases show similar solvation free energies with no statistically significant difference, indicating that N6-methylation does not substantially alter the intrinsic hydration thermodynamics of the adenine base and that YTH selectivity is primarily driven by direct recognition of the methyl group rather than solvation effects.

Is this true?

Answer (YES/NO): NO